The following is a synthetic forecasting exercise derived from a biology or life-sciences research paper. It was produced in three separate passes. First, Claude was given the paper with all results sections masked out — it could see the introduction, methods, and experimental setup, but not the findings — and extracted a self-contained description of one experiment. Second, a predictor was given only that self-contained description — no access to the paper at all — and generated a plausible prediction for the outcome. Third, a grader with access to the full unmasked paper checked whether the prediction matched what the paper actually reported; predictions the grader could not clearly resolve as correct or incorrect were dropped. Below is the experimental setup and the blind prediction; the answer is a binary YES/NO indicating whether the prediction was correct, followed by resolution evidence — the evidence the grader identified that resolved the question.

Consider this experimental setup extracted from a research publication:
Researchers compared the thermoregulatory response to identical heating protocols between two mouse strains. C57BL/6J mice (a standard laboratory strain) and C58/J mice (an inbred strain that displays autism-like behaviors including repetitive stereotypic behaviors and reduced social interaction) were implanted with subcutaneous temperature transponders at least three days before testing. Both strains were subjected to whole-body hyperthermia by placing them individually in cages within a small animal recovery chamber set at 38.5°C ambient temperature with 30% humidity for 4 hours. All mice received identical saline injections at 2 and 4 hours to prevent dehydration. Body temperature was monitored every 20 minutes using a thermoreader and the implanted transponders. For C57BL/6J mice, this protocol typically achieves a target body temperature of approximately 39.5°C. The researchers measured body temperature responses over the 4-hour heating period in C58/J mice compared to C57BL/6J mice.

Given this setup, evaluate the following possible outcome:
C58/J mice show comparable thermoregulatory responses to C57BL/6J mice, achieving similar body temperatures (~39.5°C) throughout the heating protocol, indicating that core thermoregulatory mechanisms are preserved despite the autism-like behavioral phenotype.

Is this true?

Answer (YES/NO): NO